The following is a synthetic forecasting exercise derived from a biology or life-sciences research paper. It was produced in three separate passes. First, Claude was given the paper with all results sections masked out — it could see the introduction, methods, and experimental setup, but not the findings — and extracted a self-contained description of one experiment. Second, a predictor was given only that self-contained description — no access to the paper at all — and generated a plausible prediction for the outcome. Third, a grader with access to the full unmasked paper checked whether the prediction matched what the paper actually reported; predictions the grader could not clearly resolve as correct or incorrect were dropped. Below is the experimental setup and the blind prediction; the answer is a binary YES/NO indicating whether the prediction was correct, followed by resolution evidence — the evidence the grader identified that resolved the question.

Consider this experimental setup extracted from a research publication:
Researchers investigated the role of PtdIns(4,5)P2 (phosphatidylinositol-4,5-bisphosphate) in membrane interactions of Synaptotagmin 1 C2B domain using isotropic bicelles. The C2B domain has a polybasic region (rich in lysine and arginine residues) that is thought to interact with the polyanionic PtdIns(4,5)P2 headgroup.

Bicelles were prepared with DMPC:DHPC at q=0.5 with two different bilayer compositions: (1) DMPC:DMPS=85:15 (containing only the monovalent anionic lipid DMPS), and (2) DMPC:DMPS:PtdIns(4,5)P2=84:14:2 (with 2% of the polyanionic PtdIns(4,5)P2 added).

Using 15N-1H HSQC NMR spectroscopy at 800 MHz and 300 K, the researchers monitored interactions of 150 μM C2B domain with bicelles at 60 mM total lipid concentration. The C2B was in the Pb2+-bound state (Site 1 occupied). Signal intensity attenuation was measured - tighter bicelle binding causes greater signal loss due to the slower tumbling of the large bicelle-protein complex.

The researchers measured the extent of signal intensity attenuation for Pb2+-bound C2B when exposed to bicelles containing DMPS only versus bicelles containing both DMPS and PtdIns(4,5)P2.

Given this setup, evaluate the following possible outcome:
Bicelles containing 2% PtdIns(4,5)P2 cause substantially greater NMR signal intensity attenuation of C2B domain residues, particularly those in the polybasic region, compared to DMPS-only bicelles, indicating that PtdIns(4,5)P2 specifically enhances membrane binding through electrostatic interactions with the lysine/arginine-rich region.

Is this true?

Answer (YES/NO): YES